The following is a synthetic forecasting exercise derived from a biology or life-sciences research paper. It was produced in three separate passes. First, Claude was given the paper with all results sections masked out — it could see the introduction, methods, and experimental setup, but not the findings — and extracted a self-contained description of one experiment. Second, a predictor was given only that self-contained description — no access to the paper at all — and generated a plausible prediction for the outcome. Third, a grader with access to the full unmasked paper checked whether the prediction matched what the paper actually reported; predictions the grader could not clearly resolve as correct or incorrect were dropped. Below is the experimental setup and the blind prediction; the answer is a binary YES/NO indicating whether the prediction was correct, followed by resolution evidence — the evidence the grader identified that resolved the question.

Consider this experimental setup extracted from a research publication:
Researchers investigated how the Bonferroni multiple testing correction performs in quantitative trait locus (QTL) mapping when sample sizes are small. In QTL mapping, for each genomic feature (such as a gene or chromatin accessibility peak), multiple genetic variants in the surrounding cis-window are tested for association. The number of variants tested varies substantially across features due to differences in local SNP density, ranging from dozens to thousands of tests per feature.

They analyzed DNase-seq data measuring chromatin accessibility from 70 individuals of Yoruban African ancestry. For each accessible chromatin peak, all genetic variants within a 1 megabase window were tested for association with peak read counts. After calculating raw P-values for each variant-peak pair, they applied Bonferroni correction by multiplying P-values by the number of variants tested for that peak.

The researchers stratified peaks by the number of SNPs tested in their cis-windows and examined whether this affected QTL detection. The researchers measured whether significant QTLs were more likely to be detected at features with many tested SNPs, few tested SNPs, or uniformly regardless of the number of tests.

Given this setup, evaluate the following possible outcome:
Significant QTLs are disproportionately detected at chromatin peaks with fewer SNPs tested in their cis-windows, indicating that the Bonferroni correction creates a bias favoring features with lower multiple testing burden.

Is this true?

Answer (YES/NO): YES